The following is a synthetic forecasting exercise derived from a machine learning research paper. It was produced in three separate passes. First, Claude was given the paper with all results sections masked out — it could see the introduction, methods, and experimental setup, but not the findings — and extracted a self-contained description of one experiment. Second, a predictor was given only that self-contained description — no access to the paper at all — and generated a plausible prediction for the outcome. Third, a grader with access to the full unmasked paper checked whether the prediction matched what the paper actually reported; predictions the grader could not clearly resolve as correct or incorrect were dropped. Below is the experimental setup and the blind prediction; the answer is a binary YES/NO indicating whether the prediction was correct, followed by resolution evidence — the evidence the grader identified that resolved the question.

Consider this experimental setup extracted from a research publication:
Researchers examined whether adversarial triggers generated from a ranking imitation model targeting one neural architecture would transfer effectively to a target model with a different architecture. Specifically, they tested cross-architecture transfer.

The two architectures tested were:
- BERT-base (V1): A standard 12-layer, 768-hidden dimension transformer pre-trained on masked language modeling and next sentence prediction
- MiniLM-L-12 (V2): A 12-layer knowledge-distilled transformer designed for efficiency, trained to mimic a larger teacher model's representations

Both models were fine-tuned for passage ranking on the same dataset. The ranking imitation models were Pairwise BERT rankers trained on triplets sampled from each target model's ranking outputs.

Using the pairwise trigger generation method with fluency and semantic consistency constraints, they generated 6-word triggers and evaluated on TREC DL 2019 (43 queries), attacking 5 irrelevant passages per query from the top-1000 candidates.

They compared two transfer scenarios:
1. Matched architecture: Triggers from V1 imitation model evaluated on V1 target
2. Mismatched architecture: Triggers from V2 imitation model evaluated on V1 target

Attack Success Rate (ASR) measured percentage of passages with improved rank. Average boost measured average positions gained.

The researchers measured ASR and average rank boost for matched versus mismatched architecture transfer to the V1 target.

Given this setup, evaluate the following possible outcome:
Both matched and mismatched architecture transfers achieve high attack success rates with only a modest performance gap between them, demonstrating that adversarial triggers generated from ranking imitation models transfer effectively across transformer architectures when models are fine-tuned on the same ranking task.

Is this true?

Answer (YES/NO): NO